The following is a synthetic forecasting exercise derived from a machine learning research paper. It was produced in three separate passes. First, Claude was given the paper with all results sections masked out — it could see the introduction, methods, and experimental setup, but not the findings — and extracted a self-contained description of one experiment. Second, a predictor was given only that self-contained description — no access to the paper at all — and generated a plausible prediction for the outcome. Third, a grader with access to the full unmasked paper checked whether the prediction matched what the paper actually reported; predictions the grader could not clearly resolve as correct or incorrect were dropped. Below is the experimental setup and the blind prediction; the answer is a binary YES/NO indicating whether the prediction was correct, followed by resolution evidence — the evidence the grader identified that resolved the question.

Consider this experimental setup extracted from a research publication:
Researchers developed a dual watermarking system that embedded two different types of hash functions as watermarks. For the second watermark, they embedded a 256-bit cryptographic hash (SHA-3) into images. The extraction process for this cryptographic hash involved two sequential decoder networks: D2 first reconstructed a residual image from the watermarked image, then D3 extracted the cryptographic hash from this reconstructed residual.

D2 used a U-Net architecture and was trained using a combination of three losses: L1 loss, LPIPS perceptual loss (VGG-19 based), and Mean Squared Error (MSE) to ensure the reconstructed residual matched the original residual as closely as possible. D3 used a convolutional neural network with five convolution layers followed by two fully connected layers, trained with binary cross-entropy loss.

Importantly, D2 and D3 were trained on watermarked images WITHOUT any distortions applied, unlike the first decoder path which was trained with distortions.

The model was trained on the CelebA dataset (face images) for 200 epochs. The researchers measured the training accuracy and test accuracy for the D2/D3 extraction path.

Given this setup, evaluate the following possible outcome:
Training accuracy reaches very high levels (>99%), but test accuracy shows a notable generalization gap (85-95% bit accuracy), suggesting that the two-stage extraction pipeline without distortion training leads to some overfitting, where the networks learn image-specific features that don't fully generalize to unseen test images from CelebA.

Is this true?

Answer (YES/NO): NO